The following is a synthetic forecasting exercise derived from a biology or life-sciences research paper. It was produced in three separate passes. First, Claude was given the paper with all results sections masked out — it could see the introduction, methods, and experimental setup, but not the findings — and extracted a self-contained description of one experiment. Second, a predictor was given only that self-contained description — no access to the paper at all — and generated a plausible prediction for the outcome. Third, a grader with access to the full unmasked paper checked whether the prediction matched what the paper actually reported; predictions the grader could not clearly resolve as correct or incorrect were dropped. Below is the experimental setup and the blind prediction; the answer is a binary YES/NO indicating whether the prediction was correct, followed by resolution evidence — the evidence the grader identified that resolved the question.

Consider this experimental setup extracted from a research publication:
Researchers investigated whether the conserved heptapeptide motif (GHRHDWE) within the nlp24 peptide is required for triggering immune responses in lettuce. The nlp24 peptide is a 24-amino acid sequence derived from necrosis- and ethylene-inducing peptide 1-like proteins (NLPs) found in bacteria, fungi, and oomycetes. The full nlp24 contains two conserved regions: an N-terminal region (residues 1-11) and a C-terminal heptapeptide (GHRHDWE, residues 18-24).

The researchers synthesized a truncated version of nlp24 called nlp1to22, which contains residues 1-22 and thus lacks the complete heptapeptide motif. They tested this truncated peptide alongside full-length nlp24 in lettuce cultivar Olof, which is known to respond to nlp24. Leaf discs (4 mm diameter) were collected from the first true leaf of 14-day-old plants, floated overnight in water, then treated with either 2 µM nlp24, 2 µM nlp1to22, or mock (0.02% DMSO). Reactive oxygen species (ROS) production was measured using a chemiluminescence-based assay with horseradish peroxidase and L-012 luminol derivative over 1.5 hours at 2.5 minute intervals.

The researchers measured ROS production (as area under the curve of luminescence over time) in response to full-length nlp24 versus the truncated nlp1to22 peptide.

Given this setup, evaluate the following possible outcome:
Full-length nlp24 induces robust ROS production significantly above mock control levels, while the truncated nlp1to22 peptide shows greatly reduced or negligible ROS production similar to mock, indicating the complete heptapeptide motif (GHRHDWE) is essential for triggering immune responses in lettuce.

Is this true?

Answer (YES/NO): NO